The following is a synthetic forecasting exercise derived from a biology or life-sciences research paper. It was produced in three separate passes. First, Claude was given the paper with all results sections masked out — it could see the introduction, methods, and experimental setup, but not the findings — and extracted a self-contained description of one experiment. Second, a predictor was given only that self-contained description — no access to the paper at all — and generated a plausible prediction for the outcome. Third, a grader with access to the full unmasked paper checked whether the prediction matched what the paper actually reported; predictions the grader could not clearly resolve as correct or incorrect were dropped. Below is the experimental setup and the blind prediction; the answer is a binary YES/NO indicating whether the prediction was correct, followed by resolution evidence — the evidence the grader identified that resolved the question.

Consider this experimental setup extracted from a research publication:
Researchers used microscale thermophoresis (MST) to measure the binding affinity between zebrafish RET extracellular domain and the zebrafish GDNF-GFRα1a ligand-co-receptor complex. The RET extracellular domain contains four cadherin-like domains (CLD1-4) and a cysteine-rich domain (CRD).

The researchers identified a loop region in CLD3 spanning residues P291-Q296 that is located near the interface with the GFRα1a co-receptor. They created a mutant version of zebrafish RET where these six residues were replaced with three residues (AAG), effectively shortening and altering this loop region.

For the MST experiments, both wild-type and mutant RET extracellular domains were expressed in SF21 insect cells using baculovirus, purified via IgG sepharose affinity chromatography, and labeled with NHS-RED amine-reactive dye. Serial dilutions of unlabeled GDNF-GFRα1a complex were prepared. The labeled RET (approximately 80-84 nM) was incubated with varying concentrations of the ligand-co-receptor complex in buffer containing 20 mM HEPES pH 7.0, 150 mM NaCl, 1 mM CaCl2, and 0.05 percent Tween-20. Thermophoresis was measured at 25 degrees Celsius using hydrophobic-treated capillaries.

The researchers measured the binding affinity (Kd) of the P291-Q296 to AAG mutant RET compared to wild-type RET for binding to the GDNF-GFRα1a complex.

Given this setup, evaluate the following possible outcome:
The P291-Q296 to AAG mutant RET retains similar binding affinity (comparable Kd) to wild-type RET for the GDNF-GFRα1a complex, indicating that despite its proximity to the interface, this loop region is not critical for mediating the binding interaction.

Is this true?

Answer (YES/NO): NO